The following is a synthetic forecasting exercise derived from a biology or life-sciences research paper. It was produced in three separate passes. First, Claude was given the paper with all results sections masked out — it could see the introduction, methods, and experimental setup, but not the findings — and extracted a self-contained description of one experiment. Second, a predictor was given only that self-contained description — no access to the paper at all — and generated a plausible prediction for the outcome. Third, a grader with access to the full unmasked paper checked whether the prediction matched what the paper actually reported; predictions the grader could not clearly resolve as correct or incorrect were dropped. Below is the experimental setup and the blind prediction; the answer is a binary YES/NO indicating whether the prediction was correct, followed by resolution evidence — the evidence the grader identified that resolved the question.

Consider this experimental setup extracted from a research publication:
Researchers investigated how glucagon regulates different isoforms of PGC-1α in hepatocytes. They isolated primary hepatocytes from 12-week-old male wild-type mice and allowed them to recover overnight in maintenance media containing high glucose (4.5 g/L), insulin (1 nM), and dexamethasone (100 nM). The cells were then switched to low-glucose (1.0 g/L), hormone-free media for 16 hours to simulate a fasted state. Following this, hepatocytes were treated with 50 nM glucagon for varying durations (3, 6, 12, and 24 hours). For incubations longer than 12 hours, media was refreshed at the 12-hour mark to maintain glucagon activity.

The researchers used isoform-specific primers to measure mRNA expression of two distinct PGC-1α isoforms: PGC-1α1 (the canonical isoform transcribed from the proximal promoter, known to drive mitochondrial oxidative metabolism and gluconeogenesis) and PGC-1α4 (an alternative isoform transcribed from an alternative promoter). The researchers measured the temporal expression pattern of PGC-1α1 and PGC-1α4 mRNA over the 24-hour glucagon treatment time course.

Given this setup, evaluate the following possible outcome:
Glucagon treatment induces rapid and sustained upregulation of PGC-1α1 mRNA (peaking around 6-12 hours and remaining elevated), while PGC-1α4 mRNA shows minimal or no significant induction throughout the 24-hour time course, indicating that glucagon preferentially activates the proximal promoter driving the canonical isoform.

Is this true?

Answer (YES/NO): NO